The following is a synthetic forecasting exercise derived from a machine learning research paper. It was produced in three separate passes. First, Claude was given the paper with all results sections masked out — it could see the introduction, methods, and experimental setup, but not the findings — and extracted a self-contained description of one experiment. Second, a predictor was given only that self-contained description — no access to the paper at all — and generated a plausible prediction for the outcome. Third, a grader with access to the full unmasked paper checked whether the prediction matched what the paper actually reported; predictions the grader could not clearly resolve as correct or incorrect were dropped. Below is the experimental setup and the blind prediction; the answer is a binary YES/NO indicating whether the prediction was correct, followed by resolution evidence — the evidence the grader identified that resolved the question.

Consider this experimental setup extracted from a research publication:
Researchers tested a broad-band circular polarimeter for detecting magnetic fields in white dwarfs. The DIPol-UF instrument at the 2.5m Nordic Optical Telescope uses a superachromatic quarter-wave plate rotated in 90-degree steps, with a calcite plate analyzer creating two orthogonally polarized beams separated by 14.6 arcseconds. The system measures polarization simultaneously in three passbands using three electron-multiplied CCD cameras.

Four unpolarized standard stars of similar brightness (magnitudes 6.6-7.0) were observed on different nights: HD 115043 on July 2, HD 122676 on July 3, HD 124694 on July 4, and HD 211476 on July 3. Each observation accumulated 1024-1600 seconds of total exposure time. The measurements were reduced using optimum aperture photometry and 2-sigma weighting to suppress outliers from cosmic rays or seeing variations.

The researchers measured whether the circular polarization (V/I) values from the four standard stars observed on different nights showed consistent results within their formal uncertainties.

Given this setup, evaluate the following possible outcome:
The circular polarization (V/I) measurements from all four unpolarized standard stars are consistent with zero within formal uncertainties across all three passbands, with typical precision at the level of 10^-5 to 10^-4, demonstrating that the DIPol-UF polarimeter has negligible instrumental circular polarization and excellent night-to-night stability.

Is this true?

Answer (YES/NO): NO